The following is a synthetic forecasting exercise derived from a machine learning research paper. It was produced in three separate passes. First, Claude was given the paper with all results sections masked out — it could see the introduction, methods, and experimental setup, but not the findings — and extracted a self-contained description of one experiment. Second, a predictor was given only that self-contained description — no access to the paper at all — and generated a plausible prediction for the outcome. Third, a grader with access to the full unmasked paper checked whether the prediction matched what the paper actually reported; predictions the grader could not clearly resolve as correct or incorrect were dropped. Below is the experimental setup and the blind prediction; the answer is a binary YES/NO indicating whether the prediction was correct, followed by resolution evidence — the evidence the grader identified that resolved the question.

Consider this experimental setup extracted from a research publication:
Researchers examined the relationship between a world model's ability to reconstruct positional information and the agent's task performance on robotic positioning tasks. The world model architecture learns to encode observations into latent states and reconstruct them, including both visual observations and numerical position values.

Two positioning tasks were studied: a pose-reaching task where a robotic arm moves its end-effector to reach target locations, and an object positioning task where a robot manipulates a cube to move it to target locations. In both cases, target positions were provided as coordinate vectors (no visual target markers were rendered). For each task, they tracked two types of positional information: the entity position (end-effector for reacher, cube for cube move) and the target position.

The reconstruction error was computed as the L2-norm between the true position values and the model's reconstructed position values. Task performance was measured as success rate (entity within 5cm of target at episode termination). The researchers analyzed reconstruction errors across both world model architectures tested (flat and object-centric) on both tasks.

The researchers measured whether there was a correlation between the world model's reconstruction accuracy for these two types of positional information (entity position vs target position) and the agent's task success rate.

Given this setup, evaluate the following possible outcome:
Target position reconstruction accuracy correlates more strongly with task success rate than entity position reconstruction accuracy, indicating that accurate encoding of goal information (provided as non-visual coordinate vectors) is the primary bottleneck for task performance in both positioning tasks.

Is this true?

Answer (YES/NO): YES